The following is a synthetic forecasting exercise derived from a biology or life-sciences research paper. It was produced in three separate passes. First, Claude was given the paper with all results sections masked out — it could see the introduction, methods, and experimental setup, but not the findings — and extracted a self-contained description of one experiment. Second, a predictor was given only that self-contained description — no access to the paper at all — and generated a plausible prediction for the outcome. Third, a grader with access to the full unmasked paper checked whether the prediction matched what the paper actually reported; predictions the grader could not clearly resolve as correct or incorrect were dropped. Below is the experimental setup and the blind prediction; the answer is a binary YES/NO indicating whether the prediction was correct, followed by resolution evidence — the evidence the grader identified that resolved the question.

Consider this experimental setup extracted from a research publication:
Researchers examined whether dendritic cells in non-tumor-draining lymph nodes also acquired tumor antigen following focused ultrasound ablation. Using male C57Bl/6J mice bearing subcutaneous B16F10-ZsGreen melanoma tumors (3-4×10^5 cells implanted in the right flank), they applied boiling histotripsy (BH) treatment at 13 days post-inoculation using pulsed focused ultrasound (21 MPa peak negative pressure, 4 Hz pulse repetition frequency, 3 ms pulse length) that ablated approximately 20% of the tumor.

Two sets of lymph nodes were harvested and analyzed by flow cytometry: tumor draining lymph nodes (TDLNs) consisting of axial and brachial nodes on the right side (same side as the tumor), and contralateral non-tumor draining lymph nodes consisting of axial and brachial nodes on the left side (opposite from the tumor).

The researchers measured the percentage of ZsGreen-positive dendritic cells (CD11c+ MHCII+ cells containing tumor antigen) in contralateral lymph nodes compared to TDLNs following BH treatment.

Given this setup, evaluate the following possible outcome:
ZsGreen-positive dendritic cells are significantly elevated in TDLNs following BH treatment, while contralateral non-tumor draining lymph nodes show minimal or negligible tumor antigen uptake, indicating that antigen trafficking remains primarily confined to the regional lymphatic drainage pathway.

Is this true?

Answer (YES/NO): YES